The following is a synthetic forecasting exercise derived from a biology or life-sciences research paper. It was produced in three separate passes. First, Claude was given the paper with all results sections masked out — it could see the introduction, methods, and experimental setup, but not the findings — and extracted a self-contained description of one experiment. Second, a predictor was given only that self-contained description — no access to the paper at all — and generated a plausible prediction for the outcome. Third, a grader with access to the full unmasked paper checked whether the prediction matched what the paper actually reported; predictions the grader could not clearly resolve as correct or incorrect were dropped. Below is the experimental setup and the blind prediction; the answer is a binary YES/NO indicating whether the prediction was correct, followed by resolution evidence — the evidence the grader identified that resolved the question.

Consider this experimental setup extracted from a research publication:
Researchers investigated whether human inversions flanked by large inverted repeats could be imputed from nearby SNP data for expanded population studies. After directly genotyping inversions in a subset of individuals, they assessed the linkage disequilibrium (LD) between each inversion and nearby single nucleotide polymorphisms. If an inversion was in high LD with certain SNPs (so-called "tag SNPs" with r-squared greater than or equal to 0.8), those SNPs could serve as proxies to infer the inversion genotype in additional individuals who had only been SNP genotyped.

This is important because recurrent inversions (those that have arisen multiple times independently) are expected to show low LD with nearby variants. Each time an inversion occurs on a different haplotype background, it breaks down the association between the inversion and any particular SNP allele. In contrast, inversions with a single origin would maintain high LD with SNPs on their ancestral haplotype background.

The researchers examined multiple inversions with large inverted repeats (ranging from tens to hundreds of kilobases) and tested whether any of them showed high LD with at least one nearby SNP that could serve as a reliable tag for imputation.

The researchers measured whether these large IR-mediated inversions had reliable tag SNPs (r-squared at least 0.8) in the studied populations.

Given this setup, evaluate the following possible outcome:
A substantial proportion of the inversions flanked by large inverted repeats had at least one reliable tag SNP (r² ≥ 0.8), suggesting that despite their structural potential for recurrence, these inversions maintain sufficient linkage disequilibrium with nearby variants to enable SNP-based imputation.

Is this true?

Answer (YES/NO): NO